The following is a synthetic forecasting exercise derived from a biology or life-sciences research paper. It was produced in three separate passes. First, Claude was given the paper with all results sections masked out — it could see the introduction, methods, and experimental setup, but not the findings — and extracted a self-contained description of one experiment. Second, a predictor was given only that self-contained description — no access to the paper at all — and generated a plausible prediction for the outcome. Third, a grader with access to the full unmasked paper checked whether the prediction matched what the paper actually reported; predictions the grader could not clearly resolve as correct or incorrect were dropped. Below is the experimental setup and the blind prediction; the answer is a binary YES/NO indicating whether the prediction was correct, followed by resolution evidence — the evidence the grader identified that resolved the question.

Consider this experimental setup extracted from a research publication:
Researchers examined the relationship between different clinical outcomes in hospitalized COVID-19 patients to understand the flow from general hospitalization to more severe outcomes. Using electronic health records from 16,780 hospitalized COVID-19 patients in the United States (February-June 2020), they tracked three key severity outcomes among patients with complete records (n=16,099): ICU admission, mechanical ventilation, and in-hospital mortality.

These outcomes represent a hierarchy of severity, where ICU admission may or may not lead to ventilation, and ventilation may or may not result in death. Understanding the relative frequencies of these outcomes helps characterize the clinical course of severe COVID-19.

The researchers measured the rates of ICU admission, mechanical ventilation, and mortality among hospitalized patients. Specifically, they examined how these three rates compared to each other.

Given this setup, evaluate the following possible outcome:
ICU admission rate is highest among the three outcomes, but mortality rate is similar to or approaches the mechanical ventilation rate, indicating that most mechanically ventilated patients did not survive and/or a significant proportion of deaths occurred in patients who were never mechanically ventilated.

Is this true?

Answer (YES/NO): YES